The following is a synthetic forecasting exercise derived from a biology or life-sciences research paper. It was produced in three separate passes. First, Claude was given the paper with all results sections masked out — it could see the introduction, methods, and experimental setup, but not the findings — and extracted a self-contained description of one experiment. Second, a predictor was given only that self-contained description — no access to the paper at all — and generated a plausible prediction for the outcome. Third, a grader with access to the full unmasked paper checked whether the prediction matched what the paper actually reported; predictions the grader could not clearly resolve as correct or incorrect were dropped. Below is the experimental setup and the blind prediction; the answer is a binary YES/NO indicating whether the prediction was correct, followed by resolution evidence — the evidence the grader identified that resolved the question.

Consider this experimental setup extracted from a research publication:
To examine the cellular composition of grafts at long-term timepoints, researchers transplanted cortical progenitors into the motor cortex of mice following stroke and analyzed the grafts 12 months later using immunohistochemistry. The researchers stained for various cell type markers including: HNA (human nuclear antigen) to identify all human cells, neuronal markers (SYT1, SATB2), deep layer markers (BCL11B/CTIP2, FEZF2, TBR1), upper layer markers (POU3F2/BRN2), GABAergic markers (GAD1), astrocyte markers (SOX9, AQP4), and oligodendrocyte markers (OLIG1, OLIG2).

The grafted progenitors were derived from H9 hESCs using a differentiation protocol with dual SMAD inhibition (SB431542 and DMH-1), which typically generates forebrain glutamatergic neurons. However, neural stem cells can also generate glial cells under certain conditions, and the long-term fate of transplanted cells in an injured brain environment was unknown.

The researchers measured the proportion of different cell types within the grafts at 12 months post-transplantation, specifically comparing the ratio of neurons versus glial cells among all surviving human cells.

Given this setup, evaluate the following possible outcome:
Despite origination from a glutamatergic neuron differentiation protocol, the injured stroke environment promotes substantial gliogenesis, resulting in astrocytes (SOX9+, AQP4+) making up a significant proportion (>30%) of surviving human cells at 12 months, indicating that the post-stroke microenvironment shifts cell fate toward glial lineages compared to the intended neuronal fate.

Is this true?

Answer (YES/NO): NO